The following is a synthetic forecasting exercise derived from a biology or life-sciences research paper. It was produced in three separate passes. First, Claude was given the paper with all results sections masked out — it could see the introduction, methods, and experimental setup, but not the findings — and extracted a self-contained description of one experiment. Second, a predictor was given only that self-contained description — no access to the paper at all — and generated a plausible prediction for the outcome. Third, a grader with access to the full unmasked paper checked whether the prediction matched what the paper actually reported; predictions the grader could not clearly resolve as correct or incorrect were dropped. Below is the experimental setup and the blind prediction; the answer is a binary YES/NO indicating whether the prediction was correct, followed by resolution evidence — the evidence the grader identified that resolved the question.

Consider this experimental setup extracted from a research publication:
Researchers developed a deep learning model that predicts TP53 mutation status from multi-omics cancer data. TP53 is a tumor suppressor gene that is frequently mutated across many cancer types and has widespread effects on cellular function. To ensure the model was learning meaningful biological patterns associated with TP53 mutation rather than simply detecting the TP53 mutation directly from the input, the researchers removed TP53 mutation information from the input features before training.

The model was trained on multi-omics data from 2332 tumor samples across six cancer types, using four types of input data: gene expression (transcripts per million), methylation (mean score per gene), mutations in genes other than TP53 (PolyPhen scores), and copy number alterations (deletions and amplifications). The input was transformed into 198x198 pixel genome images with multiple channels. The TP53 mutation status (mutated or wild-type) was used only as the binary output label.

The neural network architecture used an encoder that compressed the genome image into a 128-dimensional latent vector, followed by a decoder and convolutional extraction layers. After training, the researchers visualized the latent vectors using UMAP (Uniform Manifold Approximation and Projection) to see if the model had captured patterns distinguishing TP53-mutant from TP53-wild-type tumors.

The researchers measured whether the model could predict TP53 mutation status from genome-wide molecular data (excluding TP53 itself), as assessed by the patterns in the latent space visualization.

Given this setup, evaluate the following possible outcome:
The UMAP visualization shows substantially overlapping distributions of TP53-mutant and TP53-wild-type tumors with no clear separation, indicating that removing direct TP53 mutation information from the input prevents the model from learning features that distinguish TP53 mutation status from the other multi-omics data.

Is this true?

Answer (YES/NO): NO